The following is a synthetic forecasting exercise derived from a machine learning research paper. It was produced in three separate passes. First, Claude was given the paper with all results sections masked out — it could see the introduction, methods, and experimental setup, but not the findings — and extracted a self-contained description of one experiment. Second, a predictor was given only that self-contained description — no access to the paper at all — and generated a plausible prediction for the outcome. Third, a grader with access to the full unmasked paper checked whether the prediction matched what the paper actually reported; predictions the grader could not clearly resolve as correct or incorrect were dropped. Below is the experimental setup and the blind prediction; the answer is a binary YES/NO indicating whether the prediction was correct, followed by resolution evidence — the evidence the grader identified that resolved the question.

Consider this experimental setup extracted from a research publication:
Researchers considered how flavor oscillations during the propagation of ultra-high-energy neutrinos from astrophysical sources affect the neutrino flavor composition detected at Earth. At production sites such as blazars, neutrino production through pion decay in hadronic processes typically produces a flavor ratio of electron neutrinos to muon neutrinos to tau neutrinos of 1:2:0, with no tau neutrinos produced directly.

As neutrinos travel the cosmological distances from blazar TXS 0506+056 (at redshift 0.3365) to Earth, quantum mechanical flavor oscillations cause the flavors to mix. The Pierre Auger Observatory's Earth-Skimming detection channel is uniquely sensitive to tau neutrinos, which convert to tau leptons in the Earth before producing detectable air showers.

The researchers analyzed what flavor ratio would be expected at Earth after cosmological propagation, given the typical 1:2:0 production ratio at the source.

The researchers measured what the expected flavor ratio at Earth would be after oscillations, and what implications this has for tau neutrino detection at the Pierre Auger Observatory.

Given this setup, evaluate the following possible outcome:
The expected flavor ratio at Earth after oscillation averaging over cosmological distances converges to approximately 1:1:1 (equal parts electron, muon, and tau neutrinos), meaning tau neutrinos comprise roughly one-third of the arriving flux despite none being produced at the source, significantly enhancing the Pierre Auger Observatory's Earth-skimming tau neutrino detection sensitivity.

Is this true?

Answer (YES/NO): YES